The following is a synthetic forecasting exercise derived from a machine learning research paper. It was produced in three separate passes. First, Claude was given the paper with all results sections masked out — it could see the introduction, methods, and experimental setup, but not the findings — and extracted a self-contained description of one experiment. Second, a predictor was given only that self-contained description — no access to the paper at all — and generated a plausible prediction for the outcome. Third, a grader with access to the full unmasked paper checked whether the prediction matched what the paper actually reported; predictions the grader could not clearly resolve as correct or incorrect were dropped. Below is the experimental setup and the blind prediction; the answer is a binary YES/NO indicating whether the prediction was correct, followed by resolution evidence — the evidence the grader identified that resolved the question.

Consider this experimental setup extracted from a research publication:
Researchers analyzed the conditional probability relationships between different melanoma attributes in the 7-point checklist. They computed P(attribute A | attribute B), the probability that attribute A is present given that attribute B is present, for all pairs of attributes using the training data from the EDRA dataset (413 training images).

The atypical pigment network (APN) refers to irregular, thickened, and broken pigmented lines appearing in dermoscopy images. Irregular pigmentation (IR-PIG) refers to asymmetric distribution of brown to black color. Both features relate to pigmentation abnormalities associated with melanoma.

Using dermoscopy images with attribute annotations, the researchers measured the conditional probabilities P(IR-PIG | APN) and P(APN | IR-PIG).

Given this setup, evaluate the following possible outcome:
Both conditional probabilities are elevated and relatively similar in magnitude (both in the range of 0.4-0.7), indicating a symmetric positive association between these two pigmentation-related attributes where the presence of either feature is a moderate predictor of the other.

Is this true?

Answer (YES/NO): NO